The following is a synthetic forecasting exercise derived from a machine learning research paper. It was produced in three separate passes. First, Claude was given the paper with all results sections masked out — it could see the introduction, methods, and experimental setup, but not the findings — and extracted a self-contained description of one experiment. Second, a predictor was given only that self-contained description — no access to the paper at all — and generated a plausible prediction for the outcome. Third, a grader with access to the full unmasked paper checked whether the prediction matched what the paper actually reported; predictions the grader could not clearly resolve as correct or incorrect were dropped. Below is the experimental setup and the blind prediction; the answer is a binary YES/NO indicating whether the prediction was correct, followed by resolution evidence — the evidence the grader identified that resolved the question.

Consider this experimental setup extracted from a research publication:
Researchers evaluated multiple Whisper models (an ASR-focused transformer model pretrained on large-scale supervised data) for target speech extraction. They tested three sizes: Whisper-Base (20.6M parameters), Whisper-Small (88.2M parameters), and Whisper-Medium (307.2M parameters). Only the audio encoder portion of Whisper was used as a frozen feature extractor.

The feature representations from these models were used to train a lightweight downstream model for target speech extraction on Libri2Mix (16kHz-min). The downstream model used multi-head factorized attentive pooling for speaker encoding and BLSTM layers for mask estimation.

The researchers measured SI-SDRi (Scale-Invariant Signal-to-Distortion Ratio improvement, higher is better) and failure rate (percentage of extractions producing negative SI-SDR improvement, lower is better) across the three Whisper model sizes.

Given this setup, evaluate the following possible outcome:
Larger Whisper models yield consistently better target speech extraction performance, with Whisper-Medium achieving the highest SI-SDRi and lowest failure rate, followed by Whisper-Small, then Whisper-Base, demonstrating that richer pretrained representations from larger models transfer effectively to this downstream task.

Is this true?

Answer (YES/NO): NO